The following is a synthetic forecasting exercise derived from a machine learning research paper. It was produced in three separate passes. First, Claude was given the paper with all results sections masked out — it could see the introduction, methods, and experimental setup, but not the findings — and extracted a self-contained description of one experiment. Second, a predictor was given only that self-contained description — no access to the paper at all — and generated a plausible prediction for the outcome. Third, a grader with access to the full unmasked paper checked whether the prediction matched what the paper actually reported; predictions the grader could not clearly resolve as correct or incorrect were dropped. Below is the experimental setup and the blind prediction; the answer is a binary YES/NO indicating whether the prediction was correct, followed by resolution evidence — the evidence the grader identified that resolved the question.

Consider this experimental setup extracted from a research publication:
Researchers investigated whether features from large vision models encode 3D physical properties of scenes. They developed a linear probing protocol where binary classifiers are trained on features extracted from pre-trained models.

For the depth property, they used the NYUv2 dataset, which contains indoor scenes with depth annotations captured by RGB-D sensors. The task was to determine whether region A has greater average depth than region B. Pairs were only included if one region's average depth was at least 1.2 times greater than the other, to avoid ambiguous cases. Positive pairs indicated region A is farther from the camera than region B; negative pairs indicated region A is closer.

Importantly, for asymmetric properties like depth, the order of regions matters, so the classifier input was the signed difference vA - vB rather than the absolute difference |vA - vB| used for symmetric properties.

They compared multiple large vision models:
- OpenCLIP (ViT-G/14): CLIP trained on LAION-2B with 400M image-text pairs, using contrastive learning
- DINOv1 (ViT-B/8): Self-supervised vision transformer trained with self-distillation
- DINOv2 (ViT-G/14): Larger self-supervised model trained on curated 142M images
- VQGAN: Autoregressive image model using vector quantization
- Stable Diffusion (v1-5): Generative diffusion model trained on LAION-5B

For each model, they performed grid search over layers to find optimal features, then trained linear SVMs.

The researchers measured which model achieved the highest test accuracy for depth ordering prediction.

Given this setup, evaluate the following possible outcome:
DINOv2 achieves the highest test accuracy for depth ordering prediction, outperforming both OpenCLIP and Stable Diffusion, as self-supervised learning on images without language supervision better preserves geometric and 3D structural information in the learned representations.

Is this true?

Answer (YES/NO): YES